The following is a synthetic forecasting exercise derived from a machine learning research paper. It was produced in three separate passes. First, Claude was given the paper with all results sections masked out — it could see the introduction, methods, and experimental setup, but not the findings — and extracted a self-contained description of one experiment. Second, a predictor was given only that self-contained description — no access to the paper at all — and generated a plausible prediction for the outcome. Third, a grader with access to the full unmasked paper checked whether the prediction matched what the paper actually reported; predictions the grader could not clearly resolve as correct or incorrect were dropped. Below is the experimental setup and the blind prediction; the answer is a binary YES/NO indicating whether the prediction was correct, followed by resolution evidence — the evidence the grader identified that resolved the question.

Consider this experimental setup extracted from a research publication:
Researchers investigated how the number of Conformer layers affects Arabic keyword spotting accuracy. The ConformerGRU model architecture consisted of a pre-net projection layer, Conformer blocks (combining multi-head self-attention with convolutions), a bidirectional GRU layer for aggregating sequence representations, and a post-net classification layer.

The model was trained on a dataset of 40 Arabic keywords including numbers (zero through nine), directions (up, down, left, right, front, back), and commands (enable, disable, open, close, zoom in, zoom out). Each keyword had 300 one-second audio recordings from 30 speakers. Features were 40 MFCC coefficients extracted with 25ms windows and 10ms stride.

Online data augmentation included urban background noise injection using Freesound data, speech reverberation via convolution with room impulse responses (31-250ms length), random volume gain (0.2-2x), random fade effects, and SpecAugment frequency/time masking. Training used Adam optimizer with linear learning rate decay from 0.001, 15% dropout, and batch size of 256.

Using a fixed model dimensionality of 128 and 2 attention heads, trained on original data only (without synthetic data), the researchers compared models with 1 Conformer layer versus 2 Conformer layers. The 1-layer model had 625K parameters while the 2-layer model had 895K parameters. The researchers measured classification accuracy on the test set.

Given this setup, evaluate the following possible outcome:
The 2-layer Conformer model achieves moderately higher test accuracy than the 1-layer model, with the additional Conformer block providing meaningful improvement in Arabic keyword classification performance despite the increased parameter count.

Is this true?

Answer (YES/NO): YES